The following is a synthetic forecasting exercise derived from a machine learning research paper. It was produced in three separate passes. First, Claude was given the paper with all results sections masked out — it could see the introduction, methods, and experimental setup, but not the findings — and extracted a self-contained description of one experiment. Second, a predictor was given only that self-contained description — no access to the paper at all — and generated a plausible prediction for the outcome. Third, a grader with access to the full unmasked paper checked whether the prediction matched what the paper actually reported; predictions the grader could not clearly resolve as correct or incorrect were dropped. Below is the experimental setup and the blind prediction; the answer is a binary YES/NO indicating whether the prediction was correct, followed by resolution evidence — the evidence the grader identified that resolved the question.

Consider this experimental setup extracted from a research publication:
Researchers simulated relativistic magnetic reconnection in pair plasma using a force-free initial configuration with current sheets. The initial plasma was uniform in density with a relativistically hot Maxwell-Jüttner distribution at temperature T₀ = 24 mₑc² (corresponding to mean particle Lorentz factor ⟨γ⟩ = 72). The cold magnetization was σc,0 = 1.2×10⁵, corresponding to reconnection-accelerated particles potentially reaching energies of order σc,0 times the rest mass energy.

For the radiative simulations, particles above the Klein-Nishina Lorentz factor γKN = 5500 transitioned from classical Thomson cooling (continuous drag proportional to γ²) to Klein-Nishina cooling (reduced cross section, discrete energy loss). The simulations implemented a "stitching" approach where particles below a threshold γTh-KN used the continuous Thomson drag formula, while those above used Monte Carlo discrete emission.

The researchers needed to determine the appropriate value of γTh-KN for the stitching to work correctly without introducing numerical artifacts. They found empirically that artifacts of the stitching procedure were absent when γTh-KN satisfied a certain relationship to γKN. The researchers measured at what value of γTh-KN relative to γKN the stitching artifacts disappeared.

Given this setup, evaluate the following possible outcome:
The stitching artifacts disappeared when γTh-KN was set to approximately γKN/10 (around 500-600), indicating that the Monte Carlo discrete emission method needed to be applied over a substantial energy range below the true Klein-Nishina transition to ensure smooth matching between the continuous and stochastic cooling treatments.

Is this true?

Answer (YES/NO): YES